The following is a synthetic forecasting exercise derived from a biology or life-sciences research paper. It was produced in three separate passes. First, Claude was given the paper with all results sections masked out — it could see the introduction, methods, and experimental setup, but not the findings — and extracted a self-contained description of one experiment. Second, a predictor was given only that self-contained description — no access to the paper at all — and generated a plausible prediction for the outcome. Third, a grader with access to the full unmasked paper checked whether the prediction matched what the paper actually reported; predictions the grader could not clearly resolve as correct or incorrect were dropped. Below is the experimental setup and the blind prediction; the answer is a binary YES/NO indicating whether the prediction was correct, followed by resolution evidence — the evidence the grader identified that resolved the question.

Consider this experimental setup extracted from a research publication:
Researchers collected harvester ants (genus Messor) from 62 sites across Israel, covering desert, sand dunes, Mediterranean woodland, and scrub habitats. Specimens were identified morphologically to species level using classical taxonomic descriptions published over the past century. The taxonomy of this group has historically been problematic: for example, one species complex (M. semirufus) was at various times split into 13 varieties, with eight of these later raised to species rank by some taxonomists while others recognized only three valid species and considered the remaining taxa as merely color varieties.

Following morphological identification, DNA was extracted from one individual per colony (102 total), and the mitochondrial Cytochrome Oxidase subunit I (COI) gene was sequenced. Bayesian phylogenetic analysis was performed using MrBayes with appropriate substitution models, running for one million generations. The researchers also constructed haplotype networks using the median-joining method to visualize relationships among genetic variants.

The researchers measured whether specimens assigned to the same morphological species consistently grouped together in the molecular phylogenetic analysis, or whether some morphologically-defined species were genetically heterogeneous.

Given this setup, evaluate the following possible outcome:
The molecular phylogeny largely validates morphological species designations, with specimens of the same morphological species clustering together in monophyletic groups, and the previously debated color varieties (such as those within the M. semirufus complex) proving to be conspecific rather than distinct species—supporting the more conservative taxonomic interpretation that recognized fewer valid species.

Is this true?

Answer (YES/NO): NO